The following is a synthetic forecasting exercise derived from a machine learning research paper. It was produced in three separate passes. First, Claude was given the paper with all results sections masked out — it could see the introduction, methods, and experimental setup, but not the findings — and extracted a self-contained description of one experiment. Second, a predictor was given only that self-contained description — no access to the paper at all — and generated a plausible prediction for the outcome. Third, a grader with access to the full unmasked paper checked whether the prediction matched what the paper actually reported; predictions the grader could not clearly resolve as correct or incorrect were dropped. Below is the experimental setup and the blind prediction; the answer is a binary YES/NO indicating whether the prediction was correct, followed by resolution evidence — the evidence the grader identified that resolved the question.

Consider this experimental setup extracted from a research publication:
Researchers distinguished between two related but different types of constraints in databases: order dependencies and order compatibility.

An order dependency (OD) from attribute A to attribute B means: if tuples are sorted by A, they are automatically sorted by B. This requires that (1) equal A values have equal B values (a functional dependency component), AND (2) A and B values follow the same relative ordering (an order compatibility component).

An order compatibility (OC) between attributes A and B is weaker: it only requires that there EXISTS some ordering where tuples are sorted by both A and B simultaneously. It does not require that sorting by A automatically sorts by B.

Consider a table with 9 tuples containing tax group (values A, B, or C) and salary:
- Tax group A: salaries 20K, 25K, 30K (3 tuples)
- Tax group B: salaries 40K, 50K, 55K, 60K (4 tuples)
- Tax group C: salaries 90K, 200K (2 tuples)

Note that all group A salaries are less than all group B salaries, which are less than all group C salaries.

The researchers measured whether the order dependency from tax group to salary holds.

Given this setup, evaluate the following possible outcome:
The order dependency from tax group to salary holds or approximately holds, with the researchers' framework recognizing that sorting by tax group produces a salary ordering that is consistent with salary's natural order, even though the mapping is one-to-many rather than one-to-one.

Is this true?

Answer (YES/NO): NO